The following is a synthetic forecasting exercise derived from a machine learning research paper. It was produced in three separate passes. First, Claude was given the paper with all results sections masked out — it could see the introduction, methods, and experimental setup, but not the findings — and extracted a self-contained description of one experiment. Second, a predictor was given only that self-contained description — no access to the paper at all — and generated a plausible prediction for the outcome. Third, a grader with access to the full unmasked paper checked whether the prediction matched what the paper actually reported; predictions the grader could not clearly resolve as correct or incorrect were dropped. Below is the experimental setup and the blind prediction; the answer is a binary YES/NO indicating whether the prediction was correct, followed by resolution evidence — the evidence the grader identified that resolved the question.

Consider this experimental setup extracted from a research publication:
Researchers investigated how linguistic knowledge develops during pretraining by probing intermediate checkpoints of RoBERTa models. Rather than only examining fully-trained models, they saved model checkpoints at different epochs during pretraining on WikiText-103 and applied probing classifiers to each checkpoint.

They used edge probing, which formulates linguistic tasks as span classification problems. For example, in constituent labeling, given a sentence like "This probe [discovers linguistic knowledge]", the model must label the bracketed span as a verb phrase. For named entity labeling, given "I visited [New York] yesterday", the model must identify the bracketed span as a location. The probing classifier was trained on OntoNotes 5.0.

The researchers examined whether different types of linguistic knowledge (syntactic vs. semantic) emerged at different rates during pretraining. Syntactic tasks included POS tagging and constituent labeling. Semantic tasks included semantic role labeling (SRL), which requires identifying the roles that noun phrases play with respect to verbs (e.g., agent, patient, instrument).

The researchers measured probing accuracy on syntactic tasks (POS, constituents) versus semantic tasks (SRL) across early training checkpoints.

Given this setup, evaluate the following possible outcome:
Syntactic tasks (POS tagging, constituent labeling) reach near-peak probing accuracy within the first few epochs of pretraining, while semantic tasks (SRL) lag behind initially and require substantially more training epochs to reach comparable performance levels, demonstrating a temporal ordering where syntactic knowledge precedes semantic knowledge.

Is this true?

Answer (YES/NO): YES